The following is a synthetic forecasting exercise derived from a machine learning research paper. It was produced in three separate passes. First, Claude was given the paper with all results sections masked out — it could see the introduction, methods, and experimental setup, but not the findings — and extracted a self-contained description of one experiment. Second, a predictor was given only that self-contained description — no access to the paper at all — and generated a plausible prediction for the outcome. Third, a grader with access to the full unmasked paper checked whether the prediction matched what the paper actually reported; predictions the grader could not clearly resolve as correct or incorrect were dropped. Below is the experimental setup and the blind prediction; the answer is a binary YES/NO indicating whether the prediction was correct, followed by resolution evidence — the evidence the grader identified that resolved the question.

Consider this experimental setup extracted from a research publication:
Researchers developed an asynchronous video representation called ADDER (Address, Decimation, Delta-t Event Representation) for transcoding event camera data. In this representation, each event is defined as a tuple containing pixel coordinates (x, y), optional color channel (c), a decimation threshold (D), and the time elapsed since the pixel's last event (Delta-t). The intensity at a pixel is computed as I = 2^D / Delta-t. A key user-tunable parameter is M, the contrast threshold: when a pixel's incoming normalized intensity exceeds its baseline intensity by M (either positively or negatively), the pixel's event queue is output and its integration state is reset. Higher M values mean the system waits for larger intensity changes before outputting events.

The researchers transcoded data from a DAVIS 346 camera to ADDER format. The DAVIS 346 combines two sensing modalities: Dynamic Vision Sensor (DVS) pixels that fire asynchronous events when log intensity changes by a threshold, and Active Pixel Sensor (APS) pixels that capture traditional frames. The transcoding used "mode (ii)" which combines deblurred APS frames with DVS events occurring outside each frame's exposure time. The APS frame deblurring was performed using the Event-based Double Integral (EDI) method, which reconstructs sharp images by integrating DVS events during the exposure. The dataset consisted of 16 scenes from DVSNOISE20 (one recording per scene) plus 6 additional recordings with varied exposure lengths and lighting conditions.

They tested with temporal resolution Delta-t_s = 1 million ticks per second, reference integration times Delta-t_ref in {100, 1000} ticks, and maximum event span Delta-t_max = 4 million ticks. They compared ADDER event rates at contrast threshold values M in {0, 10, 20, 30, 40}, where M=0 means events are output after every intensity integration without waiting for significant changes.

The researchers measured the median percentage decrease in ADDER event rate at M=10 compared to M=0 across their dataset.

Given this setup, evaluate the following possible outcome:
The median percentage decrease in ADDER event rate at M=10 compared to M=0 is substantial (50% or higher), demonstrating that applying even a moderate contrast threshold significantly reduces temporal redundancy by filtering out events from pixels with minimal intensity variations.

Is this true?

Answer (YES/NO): NO